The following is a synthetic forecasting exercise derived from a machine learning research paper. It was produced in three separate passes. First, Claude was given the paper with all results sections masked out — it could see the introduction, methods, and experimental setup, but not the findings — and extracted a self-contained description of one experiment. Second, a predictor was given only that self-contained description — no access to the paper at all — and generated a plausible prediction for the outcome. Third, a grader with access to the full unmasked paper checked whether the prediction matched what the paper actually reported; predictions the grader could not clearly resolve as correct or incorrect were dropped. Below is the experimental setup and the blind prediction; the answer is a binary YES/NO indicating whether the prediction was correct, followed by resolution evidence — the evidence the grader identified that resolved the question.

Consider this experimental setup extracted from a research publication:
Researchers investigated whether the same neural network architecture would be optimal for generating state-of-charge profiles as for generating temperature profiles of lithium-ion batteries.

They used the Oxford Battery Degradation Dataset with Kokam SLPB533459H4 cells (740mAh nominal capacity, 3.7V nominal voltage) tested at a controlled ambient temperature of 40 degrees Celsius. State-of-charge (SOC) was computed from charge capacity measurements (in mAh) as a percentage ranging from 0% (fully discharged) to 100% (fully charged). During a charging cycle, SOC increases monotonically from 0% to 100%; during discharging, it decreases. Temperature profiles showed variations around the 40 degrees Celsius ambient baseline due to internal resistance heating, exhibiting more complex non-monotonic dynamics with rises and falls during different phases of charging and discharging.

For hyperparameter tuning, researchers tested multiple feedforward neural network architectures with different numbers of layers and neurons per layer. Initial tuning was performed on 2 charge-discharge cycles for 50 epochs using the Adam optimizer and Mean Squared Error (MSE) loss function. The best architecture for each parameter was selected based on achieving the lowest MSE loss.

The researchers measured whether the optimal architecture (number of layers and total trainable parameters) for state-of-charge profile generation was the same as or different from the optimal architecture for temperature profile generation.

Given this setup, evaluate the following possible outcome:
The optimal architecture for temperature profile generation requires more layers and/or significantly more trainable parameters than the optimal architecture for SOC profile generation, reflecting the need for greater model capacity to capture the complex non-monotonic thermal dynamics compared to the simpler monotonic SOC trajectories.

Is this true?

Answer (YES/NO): NO